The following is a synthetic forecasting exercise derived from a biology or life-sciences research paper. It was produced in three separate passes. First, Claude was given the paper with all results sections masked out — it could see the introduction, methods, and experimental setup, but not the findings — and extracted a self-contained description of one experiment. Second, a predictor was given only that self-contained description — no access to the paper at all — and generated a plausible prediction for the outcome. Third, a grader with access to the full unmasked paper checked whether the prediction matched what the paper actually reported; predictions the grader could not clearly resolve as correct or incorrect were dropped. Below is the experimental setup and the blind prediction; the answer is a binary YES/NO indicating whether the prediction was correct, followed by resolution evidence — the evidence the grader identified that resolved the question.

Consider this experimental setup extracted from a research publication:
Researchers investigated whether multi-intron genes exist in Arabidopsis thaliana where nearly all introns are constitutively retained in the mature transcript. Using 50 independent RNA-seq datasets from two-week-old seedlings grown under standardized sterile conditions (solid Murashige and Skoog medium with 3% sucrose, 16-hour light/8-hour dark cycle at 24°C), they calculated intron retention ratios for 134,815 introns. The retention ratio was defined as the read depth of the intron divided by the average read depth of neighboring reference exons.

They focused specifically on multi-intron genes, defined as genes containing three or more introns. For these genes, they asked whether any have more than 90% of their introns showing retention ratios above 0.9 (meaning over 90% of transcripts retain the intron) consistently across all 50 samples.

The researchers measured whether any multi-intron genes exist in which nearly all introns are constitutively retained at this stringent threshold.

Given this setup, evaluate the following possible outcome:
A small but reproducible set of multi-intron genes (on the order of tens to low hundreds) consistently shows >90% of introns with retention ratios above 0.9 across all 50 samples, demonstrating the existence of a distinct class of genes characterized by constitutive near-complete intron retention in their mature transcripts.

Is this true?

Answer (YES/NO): NO